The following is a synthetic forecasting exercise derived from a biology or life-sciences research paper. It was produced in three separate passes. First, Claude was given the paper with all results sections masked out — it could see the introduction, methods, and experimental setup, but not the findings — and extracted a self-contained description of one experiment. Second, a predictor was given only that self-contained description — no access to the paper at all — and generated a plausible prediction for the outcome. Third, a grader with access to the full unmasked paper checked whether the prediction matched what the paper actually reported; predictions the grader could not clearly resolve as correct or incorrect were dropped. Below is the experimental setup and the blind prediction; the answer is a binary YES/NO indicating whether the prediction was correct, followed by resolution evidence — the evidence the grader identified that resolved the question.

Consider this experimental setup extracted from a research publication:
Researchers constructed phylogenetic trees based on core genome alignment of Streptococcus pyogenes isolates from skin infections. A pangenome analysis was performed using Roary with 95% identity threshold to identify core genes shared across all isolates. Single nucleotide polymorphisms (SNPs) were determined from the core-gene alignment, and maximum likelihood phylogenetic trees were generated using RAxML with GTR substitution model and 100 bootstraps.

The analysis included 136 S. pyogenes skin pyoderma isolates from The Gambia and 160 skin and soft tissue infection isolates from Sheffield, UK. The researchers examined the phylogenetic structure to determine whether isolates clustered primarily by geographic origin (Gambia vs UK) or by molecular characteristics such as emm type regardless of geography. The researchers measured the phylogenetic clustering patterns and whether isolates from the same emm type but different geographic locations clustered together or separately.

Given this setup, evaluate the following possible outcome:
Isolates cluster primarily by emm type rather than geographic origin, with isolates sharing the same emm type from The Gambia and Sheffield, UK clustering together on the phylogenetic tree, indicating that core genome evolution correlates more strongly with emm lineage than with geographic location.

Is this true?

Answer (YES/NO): NO